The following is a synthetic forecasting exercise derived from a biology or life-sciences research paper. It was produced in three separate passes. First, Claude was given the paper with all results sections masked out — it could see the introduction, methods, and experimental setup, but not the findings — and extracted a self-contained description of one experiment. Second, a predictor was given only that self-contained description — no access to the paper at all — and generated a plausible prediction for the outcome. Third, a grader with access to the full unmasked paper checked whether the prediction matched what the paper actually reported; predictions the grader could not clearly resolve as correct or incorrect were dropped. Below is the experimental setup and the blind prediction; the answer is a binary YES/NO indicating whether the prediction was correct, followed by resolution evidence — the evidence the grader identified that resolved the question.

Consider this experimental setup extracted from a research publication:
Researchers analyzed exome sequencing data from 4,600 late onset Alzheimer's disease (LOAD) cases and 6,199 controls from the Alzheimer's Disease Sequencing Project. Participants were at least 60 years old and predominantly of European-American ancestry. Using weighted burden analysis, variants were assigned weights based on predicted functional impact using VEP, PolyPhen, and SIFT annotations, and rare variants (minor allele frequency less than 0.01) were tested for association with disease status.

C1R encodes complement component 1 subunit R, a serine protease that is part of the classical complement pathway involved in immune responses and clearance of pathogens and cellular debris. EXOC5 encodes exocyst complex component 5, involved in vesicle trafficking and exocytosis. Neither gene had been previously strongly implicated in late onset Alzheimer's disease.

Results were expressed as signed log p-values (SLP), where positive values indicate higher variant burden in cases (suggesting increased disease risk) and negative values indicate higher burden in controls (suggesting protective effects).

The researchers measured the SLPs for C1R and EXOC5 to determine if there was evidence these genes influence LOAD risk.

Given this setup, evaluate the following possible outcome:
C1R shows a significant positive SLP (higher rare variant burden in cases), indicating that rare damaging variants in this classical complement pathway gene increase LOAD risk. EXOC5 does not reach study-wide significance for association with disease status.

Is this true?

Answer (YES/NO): NO